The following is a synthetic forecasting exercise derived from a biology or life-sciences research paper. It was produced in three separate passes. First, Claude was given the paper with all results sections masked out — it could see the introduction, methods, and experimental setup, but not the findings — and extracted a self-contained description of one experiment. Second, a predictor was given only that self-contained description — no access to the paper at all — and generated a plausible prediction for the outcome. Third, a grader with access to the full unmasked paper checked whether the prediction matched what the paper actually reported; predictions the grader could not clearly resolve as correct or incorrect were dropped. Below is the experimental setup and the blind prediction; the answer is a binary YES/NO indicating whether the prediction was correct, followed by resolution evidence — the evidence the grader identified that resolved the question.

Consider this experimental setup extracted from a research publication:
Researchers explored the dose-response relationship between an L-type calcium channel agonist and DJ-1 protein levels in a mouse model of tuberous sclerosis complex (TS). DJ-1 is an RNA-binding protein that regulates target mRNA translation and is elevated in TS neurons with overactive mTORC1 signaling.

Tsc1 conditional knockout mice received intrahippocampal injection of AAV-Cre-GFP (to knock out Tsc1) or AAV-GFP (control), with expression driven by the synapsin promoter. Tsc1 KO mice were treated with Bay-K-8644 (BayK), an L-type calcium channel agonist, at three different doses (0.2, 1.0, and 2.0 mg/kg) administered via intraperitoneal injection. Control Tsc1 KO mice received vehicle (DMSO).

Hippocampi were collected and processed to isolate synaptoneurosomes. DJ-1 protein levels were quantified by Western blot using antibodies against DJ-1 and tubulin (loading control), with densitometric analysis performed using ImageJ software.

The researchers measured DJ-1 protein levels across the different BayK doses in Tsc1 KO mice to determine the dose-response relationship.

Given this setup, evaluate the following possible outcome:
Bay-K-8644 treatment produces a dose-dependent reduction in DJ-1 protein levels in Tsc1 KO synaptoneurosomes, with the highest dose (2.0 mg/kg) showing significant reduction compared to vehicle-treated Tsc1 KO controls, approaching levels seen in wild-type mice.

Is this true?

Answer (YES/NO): NO